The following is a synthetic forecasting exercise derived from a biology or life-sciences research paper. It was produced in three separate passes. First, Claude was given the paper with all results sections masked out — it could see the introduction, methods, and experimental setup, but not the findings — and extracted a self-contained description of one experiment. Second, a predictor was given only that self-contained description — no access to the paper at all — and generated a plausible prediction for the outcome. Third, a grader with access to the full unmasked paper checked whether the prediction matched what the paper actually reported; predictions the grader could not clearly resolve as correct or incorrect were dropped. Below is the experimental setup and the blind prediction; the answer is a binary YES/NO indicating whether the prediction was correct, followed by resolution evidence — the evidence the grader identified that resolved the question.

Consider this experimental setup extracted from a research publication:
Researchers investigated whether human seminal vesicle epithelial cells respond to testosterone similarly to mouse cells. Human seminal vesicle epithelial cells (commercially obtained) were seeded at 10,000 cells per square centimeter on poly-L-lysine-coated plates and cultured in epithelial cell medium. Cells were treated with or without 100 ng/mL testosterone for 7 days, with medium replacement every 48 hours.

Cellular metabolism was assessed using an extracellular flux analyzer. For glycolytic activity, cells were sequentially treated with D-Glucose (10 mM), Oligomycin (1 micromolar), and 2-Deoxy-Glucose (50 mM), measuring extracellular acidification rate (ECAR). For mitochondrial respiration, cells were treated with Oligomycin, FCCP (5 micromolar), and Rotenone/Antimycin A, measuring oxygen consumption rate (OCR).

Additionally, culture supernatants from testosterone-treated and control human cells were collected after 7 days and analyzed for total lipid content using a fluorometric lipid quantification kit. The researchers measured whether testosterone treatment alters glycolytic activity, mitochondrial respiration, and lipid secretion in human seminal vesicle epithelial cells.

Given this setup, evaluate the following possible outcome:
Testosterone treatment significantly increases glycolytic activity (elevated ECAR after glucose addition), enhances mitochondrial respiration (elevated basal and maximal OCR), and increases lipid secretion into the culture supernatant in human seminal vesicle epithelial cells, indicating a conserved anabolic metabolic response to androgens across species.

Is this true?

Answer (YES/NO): NO